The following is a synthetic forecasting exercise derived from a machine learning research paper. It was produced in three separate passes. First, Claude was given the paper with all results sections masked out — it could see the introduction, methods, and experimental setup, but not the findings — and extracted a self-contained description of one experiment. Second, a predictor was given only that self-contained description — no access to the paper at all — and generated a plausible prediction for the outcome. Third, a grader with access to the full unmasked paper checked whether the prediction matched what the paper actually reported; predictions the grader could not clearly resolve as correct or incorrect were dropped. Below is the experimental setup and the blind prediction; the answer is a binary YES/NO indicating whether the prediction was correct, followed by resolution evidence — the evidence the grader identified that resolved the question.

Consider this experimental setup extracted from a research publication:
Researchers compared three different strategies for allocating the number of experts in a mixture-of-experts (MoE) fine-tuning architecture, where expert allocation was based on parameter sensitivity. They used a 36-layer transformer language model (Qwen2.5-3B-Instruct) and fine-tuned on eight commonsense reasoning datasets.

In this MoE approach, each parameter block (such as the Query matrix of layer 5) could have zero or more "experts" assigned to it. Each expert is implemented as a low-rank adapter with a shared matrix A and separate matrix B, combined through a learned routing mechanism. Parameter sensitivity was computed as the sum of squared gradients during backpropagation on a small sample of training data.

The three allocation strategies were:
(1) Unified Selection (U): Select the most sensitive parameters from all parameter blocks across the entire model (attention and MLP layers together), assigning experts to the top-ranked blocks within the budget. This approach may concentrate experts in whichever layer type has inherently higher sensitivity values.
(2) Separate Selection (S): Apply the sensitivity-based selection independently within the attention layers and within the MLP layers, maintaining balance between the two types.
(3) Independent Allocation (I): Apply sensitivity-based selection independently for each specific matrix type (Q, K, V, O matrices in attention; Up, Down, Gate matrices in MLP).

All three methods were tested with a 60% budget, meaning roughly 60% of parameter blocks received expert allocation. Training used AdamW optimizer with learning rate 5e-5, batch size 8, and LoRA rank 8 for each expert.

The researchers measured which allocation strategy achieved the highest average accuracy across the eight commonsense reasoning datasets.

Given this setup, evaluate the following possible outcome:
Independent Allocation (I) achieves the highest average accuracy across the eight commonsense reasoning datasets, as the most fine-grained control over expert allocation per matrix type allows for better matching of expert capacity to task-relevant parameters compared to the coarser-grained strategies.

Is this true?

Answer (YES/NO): NO